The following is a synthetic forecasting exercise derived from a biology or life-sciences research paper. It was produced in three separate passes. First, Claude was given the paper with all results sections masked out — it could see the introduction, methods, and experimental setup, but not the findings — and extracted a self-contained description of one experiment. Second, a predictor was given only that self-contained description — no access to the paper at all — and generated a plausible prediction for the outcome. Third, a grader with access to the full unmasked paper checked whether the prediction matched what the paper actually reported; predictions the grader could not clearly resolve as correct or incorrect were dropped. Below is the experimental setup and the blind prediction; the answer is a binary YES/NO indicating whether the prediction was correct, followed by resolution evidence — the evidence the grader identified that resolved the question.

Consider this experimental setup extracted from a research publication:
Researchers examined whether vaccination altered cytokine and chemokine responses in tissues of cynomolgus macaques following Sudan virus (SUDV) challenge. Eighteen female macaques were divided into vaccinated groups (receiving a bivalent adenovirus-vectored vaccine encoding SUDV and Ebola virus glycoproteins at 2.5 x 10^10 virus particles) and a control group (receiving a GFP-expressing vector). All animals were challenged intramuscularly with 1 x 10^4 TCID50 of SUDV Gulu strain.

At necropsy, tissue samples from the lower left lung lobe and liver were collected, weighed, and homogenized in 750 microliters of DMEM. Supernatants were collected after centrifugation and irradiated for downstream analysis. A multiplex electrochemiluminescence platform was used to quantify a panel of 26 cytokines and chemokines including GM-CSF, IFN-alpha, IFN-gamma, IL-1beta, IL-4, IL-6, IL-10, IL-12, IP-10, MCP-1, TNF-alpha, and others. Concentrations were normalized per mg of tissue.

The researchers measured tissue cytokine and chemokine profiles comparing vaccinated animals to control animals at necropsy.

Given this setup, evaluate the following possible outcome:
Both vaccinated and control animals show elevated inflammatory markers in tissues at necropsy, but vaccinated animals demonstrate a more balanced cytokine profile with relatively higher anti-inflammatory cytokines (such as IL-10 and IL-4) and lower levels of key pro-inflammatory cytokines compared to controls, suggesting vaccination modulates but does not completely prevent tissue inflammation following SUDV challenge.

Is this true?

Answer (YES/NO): NO